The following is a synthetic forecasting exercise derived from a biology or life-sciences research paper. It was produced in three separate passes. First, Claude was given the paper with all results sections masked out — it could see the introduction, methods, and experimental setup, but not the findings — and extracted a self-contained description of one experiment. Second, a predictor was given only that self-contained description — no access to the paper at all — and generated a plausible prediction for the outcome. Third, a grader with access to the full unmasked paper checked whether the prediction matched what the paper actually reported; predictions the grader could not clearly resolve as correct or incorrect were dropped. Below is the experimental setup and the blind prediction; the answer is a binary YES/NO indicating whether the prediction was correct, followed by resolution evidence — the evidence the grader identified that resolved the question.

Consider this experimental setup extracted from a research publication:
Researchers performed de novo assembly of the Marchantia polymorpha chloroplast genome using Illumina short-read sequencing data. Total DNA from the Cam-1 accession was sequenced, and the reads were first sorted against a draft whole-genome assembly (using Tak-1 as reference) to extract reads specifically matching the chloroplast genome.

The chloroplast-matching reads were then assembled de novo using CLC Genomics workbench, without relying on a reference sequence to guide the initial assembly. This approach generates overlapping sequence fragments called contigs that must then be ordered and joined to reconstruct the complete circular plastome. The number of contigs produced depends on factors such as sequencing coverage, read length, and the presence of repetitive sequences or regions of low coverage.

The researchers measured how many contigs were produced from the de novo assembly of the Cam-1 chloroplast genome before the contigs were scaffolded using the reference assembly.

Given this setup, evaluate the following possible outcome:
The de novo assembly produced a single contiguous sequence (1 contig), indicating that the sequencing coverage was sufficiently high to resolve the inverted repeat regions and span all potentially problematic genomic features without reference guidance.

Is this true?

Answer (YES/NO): NO